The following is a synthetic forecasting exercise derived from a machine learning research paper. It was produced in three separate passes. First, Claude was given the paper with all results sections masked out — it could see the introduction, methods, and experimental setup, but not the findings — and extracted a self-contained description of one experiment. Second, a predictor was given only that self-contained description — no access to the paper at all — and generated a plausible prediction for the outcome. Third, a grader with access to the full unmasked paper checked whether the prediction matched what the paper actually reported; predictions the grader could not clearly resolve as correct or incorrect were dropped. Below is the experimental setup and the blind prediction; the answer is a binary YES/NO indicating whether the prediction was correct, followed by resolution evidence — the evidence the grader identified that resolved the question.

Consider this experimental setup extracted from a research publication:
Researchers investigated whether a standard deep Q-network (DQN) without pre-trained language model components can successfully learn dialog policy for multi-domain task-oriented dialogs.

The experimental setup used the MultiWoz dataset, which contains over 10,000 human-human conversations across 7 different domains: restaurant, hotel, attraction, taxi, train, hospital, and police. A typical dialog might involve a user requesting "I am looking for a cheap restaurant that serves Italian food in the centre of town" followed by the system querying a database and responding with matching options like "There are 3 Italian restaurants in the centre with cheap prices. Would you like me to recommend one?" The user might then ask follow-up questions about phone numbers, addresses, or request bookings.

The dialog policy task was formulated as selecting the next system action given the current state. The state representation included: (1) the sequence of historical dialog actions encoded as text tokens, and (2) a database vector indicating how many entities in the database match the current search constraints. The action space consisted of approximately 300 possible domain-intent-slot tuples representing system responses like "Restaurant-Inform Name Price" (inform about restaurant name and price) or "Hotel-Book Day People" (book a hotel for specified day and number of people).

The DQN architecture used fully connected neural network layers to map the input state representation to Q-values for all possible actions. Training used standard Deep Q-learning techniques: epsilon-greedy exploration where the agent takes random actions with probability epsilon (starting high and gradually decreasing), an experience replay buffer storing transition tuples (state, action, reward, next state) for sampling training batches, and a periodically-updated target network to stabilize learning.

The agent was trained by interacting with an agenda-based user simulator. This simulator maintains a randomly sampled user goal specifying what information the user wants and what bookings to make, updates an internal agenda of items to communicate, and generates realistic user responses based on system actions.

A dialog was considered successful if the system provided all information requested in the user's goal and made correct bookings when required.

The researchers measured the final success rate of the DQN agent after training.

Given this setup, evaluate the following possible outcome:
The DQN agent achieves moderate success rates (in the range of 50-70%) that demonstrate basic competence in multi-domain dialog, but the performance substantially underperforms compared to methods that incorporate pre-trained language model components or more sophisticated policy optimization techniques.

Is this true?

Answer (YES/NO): NO